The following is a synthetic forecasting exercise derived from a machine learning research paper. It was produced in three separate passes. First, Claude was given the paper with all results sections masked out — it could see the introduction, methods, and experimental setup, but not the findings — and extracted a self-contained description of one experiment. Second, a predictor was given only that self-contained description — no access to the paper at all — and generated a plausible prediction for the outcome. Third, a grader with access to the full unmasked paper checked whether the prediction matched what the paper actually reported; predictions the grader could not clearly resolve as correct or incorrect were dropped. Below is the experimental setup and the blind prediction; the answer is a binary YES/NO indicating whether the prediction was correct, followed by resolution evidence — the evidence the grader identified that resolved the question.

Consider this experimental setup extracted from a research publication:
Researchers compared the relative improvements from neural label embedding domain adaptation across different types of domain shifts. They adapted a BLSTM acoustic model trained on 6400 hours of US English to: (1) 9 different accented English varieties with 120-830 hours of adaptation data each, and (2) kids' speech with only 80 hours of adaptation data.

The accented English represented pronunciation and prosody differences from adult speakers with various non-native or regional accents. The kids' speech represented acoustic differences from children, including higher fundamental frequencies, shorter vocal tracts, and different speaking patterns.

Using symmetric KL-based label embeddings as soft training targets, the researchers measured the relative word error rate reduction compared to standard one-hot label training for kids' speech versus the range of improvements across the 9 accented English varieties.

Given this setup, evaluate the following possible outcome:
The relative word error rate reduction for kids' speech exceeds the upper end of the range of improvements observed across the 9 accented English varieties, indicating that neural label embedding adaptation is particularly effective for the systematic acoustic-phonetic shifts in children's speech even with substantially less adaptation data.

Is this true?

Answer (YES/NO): NO